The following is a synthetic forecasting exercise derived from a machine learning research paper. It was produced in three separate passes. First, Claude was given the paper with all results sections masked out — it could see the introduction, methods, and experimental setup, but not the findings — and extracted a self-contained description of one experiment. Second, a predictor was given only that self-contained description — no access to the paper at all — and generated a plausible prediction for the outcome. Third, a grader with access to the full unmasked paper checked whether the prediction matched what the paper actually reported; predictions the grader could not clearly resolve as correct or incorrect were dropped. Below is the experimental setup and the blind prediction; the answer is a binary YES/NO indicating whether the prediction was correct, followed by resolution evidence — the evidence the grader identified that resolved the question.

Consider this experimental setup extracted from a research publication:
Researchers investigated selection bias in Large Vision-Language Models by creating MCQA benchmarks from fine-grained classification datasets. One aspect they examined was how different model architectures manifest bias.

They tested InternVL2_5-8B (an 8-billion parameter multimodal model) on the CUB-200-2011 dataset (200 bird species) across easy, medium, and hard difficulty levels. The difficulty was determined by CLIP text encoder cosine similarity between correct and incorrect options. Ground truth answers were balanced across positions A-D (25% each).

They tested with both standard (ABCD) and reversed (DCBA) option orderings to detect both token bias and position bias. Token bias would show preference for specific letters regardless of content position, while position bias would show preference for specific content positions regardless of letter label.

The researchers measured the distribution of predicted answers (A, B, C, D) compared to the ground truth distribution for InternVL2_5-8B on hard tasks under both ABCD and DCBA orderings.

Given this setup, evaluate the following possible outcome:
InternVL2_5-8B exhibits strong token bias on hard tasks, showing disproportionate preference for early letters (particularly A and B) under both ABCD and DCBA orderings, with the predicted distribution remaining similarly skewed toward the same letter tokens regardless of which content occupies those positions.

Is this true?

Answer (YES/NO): NO